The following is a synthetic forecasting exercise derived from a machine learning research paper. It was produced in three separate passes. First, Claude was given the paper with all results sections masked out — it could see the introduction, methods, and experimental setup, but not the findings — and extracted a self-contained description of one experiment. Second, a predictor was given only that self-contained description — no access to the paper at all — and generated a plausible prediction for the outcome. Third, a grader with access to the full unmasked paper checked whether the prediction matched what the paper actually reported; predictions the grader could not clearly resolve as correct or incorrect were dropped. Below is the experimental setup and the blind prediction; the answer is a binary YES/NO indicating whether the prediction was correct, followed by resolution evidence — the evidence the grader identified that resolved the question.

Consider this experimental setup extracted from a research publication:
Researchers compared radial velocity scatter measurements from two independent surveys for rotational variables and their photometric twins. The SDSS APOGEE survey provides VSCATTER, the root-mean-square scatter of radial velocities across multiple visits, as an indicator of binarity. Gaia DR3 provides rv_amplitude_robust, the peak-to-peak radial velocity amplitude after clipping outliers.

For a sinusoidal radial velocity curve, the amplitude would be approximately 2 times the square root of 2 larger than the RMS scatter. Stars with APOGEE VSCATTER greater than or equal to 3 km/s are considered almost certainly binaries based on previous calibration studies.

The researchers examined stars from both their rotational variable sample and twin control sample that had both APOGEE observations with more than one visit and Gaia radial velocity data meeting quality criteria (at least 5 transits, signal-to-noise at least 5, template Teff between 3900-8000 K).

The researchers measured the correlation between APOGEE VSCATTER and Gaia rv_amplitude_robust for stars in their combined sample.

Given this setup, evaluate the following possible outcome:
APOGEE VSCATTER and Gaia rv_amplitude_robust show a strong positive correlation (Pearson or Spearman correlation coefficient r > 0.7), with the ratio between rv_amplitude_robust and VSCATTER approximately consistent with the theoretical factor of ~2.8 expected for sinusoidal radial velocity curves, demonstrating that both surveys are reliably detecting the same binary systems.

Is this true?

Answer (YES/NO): NO